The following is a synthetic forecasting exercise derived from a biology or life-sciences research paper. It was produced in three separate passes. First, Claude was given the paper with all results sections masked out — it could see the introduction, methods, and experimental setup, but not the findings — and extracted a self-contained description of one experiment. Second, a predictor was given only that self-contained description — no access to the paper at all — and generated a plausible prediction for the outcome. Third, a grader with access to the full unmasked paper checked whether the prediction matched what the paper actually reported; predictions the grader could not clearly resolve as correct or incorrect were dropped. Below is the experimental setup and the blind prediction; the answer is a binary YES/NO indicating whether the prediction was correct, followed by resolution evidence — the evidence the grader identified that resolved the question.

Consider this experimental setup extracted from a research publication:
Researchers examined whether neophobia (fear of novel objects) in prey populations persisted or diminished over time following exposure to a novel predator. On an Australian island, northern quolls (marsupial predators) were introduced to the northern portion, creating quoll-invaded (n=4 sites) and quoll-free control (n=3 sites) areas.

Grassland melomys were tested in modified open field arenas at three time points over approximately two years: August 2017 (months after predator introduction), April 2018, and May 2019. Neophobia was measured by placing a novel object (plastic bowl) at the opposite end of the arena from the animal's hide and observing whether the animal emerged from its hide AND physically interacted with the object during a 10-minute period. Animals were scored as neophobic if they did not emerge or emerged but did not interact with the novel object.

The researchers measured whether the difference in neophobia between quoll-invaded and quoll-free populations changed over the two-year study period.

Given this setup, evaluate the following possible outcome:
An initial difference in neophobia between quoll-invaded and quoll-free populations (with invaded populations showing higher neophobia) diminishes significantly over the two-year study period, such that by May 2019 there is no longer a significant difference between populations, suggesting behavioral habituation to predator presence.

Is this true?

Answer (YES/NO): NO